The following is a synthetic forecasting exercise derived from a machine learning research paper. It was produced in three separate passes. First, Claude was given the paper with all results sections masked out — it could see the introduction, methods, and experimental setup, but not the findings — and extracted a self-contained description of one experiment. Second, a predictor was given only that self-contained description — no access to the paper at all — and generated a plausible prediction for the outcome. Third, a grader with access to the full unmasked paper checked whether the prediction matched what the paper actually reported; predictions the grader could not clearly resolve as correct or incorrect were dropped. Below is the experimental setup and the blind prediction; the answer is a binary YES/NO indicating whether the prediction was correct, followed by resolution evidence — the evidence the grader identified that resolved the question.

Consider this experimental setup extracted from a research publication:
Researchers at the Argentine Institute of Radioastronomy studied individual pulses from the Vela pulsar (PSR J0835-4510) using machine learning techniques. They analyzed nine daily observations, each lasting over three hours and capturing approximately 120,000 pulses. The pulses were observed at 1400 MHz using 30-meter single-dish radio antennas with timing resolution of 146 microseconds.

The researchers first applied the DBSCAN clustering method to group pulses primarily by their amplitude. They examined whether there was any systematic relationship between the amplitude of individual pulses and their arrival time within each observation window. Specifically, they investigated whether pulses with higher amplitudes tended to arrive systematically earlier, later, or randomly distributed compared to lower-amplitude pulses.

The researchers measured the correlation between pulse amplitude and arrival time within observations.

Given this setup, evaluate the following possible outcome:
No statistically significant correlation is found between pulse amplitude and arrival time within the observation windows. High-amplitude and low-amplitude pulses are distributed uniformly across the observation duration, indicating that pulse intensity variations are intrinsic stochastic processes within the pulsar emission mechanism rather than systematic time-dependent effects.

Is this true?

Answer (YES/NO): NO